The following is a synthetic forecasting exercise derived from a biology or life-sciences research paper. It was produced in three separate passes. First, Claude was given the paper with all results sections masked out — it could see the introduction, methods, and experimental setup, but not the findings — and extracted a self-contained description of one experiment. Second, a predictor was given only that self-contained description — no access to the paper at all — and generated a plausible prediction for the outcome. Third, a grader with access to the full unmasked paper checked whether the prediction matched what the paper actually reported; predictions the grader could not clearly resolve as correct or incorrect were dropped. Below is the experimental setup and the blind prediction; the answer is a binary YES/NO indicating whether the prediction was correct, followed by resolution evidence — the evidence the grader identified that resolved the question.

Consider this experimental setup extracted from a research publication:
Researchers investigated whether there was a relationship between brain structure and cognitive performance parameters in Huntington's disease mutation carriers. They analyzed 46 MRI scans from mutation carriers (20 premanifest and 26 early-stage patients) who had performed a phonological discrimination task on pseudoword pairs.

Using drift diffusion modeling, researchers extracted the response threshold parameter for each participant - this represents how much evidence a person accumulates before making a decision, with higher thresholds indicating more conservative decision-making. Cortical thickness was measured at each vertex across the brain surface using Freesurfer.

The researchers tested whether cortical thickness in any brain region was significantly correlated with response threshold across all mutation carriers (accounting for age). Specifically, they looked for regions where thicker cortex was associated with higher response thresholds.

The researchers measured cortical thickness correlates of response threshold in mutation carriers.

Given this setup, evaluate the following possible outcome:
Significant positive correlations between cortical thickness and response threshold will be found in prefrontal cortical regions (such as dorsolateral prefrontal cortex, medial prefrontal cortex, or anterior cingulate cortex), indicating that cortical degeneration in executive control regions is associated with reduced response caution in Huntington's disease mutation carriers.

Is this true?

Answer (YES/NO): NO